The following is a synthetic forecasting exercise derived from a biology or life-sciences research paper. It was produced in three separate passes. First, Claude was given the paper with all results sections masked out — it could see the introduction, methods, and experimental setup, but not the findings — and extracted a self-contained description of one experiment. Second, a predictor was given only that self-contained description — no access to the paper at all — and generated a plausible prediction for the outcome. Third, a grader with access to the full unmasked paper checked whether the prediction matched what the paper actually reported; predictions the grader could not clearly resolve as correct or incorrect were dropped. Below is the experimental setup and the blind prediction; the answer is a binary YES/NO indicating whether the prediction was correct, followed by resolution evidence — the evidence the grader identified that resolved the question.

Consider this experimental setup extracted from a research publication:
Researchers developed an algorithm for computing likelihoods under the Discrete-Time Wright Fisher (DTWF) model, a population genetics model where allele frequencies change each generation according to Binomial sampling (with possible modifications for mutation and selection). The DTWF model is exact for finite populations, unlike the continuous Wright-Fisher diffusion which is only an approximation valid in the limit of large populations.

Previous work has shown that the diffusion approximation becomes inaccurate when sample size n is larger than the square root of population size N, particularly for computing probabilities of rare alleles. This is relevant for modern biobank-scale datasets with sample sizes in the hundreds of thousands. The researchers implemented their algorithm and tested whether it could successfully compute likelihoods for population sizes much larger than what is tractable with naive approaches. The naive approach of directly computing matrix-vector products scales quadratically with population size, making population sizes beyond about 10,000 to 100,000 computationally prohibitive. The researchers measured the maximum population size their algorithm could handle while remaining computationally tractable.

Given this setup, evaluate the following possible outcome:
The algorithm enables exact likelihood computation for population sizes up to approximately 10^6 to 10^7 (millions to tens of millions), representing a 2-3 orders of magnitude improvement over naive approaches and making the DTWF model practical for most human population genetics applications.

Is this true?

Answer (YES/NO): NO